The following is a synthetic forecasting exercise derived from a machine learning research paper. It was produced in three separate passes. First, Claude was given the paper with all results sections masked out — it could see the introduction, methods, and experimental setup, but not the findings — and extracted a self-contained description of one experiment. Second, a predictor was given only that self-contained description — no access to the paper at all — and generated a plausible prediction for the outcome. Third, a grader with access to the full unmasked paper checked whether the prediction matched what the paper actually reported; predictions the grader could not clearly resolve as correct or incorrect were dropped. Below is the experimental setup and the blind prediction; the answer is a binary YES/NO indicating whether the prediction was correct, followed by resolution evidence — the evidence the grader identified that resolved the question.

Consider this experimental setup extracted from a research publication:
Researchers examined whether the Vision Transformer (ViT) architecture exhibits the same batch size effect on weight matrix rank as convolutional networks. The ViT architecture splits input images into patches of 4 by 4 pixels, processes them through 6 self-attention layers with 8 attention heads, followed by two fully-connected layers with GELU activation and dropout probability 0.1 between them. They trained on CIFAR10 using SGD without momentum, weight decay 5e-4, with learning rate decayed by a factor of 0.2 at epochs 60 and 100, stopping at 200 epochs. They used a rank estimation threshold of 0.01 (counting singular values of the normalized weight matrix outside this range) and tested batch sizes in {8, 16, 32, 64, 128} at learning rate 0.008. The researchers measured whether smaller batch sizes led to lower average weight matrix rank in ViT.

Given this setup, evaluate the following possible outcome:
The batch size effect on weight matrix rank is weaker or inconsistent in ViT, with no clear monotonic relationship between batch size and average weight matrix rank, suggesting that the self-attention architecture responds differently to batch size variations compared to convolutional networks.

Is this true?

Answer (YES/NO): NO